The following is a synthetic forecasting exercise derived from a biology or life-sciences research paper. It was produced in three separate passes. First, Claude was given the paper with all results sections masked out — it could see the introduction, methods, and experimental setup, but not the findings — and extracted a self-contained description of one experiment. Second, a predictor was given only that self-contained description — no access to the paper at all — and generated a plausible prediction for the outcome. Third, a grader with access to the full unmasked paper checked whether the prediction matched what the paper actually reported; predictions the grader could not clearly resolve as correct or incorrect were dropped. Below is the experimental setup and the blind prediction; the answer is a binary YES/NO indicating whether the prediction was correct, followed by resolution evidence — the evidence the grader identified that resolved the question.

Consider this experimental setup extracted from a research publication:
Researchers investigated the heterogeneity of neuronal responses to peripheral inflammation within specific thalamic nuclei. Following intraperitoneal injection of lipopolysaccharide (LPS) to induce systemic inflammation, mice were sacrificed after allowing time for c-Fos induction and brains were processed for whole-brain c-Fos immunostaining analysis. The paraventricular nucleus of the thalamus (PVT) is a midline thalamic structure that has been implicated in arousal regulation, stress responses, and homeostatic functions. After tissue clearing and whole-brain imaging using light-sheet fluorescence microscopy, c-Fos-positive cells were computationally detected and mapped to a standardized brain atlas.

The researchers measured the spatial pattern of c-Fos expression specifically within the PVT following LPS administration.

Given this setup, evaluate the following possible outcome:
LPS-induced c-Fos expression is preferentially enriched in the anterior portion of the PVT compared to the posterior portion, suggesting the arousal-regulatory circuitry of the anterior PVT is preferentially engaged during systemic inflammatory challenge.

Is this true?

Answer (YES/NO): NO